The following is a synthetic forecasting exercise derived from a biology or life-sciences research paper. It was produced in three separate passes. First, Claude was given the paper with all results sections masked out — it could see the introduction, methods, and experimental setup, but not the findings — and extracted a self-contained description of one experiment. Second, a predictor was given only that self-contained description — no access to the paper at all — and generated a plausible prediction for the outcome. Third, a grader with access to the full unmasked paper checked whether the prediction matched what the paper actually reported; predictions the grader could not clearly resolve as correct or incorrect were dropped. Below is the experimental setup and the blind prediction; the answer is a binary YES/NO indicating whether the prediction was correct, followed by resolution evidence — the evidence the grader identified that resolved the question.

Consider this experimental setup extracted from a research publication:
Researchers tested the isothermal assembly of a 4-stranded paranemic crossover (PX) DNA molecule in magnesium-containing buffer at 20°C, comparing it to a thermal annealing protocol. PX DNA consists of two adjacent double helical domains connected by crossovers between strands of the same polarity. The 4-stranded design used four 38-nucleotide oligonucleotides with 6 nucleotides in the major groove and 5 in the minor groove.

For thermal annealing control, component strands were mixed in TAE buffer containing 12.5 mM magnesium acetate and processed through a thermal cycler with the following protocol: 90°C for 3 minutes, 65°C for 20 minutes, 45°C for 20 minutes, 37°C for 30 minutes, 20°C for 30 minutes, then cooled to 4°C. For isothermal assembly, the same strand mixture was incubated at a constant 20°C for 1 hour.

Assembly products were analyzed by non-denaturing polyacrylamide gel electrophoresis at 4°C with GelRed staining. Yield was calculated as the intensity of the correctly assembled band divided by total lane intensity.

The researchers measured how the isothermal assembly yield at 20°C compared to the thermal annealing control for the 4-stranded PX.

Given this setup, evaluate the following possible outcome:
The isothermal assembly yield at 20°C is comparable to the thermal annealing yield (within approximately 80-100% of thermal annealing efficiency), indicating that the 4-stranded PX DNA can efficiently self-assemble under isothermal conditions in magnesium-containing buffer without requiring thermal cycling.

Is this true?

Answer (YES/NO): YES